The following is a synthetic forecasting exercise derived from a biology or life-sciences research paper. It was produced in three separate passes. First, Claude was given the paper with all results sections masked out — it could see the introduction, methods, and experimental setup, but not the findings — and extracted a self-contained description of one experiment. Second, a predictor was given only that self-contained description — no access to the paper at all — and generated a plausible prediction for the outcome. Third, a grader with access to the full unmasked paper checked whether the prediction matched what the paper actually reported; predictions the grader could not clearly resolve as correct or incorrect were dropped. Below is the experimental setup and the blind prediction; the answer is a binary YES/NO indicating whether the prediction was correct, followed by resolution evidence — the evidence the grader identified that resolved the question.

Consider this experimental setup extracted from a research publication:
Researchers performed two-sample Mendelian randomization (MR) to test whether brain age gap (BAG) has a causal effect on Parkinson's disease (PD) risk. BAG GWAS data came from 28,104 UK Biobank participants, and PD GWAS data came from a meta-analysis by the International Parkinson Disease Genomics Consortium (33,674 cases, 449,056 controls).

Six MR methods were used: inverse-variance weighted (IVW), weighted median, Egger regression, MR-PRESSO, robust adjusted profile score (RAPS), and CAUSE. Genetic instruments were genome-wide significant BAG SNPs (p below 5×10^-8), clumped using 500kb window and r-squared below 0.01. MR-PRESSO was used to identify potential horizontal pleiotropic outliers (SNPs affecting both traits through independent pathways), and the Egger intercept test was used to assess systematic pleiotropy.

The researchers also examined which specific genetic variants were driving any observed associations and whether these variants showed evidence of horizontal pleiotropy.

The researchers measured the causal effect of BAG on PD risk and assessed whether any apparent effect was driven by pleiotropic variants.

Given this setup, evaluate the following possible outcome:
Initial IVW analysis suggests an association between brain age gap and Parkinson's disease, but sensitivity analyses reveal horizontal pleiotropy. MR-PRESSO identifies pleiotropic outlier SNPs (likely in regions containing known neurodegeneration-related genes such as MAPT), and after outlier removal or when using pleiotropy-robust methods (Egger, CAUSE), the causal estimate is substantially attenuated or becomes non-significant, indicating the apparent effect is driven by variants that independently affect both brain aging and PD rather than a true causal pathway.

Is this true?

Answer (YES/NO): YES